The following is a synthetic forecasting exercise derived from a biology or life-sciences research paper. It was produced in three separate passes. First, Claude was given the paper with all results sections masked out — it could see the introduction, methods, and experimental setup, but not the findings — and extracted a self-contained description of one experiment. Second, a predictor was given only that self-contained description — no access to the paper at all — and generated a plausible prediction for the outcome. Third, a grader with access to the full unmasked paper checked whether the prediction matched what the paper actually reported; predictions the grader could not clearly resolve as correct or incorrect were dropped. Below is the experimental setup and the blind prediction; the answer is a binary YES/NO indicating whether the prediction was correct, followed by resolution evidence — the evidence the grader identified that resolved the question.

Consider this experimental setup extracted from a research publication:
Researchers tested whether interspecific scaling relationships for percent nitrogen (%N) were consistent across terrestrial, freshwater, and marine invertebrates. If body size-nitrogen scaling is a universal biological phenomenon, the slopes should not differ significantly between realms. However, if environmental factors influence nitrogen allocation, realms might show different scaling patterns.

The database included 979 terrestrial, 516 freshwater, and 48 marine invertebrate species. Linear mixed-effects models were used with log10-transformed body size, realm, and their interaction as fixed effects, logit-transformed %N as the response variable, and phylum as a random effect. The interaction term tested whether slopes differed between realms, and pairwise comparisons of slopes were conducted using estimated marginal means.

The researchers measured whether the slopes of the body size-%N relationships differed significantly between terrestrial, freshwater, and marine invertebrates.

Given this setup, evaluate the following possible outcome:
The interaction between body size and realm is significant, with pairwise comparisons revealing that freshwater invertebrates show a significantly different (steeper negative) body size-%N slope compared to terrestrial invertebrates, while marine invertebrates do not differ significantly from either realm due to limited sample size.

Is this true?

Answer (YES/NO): NO